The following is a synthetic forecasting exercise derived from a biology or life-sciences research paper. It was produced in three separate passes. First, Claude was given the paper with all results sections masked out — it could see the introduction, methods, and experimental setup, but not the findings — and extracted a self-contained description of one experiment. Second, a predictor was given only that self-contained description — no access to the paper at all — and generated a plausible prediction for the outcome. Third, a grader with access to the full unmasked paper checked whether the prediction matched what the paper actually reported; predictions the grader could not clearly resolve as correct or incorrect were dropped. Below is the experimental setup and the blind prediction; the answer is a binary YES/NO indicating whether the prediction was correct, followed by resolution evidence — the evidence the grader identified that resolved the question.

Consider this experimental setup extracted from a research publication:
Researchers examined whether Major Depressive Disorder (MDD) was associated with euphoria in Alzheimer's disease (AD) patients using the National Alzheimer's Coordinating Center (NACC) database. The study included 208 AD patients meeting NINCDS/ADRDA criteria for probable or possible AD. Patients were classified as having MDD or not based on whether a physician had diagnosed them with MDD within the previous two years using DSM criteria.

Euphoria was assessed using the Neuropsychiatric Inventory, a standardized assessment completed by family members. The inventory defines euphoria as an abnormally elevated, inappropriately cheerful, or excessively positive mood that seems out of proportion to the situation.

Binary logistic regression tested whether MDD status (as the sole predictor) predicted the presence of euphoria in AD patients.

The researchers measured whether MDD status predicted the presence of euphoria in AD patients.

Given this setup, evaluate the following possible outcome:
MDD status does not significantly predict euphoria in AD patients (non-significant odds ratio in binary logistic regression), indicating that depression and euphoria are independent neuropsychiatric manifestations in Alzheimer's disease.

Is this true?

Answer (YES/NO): NO